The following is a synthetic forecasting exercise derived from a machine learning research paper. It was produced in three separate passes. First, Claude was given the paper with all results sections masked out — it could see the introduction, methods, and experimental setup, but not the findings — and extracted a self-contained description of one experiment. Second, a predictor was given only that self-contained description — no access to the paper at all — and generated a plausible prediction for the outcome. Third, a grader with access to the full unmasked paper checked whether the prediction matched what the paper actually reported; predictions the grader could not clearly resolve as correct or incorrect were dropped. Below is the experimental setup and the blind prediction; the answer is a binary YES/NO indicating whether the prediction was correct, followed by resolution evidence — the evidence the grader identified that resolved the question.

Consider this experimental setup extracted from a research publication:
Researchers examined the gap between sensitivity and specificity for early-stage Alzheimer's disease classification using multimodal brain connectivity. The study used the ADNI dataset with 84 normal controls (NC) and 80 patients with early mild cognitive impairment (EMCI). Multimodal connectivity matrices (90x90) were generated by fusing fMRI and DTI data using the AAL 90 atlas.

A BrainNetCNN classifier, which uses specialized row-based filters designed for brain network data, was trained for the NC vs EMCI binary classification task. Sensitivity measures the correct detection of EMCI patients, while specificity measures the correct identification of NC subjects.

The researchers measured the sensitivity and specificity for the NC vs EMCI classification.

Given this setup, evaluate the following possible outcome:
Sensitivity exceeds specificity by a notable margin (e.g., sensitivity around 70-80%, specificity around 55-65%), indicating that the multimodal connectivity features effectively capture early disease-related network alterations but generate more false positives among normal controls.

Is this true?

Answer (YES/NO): NO